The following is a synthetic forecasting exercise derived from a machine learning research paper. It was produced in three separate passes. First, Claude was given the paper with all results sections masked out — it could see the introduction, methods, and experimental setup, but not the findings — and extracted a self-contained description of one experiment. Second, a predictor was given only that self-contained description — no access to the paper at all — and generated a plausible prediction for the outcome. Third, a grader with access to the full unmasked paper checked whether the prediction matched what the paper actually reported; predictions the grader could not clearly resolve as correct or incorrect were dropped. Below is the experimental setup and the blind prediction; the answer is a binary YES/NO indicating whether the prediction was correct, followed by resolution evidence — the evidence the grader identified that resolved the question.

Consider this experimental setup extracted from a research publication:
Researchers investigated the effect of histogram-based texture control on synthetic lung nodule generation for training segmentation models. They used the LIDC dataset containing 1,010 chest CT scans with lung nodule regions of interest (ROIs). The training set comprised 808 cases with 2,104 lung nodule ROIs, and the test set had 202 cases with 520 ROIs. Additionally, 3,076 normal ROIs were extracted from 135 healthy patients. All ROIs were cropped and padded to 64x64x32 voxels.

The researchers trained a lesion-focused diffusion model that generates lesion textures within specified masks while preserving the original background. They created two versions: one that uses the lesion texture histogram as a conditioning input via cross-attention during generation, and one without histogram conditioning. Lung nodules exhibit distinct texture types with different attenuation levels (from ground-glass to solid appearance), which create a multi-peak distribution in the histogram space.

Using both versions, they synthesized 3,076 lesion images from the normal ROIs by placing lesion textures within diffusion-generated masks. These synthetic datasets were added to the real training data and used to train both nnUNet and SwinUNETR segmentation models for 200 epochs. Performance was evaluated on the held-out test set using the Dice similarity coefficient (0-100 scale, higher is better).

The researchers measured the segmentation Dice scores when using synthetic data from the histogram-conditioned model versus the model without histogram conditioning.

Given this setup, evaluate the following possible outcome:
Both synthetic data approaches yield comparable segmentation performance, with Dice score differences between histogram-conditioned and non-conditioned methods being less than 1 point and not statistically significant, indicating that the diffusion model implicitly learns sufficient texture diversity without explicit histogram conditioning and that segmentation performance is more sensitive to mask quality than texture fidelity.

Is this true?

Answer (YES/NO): NO